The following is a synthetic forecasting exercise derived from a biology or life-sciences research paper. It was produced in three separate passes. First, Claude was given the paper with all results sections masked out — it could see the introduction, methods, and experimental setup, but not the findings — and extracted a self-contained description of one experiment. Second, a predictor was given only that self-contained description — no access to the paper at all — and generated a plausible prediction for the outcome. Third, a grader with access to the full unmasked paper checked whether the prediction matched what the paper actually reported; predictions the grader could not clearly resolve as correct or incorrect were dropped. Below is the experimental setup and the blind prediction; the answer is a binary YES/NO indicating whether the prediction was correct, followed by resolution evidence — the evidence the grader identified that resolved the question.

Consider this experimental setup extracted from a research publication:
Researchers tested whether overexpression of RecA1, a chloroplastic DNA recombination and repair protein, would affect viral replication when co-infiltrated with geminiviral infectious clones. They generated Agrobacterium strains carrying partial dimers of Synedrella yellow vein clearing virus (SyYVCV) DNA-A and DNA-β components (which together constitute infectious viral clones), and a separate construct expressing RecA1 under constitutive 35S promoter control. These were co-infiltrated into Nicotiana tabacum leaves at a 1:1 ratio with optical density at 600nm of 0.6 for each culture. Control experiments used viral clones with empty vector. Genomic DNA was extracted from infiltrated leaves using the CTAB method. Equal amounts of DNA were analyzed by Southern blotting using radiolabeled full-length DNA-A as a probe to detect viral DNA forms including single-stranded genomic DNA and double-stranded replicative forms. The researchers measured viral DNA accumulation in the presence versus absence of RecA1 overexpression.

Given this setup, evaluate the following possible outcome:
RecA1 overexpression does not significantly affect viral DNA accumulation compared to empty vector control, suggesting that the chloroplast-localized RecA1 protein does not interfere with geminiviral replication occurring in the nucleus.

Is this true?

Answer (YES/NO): NO